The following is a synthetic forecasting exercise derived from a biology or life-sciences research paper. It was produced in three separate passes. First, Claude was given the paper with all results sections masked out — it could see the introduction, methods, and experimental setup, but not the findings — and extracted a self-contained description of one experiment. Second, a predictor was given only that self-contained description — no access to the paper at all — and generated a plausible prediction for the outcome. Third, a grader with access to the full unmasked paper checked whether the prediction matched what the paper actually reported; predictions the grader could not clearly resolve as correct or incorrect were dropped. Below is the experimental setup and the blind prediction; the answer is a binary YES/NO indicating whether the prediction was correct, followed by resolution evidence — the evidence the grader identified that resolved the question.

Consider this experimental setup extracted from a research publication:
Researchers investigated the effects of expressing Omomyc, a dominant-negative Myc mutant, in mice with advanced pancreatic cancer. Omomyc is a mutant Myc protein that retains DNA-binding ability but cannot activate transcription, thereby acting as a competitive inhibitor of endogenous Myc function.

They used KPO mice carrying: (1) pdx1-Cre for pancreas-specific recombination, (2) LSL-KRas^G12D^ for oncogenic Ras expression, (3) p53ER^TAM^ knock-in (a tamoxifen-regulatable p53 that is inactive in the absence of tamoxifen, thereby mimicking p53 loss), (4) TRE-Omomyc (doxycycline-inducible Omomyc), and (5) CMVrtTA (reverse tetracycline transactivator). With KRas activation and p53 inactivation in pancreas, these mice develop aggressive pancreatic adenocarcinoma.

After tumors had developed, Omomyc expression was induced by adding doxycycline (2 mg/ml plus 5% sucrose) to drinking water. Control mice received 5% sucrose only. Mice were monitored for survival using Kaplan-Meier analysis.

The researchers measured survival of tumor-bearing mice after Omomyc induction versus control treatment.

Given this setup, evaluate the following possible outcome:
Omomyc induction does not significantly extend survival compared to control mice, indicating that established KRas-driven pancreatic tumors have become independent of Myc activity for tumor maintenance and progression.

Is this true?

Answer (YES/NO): NO